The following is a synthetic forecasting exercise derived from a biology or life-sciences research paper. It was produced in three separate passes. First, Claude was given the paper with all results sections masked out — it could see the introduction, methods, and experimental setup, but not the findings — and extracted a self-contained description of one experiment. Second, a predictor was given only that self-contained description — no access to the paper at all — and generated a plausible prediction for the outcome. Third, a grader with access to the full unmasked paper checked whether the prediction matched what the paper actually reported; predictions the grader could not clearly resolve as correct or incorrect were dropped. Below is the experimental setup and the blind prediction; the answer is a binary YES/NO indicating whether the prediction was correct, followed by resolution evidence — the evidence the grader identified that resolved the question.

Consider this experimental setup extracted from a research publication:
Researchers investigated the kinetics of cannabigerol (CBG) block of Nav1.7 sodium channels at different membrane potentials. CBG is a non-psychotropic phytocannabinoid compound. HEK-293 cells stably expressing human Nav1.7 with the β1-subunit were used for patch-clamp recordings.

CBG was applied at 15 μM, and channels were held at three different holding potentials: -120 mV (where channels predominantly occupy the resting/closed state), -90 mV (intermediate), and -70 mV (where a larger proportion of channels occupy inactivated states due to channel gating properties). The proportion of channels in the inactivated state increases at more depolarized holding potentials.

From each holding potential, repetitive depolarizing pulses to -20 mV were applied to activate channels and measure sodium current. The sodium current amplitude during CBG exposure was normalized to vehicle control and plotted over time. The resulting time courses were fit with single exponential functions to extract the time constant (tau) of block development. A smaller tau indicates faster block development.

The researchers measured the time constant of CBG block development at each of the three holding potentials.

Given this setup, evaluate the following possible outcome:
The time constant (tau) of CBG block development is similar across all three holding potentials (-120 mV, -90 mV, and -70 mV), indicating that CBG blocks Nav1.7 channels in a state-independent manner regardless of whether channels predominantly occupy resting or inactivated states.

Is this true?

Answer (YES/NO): NO